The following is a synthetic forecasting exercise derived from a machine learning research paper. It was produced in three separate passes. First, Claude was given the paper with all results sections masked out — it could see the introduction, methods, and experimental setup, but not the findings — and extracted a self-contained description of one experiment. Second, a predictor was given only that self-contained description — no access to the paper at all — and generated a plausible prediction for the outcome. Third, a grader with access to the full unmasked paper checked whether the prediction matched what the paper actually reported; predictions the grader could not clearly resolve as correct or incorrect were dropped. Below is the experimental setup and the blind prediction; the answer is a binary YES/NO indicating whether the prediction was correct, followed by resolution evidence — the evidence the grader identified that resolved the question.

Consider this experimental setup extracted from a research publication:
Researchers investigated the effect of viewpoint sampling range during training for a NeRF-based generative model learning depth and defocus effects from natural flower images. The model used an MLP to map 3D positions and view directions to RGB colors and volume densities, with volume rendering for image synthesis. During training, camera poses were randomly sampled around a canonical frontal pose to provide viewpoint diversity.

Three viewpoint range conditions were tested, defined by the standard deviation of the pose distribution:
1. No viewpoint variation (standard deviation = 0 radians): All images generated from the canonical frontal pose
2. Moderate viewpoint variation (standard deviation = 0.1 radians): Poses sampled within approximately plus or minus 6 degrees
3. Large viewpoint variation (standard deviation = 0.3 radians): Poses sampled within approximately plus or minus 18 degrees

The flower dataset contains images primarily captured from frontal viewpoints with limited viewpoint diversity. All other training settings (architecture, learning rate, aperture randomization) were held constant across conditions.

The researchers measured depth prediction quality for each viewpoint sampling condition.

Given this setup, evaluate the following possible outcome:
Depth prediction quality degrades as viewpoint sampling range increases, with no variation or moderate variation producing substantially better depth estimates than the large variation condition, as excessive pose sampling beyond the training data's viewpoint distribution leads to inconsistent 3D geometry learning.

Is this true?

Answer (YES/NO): NO